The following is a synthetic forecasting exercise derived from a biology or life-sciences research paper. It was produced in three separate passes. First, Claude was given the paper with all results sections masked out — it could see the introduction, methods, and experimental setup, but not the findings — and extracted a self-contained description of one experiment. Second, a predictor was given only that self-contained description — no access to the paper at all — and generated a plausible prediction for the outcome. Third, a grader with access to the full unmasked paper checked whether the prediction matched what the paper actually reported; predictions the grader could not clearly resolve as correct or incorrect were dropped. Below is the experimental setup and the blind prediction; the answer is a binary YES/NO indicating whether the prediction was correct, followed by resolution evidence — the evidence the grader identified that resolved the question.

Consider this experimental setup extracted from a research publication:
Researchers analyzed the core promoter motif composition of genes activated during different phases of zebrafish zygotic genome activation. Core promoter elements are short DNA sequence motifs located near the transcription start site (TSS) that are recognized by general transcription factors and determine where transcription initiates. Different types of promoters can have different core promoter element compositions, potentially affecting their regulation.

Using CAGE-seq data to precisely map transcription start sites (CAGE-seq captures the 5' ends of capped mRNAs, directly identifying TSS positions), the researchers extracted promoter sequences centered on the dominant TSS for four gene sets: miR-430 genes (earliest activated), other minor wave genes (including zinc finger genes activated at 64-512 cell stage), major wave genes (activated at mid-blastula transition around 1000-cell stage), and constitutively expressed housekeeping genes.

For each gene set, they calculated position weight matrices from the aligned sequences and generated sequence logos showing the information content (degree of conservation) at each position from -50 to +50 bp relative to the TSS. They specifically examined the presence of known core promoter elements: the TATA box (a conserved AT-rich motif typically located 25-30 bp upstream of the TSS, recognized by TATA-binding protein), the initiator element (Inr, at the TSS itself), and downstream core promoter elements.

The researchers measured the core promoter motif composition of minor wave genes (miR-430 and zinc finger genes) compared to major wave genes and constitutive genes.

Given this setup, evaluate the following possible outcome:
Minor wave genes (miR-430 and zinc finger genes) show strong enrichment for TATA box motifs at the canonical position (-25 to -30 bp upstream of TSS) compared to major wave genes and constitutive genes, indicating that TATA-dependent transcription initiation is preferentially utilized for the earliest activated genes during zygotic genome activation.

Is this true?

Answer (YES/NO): YES